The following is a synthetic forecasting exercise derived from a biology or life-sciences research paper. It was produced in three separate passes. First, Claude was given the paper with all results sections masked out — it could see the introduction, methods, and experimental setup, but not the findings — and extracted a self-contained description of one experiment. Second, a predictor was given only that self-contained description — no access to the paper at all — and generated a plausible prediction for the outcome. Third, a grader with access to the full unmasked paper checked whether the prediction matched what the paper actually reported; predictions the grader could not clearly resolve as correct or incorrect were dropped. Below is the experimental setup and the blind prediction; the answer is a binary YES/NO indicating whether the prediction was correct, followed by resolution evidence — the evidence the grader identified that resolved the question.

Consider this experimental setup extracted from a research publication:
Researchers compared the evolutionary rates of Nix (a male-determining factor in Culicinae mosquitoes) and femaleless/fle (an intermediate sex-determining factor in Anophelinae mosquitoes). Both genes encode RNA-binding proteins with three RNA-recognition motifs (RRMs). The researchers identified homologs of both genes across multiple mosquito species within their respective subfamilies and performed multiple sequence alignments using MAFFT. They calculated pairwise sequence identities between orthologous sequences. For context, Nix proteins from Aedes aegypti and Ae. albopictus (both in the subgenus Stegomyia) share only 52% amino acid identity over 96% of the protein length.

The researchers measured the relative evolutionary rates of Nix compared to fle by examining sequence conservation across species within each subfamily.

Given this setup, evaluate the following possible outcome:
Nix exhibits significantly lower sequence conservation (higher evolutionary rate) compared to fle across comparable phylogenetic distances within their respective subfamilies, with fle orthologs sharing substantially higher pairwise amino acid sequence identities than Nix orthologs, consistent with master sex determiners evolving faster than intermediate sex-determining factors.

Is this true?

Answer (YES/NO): YES